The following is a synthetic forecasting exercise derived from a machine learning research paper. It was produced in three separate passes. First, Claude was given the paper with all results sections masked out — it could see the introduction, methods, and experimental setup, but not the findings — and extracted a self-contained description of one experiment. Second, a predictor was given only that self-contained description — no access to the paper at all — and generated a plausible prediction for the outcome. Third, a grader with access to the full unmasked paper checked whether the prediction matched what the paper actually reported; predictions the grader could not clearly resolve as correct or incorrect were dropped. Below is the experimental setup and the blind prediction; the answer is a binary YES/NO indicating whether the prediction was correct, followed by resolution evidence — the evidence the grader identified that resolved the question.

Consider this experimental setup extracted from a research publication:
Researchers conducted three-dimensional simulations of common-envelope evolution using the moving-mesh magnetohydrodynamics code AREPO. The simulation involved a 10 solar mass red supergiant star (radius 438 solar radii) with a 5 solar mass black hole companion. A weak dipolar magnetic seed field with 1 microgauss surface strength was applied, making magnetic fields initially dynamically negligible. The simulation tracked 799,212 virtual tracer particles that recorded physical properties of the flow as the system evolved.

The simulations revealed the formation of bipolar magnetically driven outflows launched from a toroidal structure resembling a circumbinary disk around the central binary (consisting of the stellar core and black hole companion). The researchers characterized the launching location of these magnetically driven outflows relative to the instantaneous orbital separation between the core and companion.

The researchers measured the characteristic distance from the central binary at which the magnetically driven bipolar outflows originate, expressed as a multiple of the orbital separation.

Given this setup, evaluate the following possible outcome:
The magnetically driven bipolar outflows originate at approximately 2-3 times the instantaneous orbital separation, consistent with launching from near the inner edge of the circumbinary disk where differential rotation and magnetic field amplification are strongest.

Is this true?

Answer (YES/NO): NO